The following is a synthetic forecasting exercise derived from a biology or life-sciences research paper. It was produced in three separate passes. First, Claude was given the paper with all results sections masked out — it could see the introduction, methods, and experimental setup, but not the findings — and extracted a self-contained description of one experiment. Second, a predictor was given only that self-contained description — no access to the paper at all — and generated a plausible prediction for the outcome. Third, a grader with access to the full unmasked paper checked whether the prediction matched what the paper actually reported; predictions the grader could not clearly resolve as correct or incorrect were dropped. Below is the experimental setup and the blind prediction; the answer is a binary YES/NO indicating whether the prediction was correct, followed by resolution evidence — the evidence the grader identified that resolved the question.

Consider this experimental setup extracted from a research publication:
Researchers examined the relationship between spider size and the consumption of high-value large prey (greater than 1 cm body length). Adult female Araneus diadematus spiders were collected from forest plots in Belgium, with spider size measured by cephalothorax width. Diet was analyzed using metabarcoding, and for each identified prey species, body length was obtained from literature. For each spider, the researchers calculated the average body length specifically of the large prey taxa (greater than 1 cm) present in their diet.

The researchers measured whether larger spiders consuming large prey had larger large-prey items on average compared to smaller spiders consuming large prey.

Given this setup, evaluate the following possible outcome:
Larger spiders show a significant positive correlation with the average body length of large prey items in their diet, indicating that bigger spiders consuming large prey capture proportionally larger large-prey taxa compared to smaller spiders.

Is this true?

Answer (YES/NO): NO